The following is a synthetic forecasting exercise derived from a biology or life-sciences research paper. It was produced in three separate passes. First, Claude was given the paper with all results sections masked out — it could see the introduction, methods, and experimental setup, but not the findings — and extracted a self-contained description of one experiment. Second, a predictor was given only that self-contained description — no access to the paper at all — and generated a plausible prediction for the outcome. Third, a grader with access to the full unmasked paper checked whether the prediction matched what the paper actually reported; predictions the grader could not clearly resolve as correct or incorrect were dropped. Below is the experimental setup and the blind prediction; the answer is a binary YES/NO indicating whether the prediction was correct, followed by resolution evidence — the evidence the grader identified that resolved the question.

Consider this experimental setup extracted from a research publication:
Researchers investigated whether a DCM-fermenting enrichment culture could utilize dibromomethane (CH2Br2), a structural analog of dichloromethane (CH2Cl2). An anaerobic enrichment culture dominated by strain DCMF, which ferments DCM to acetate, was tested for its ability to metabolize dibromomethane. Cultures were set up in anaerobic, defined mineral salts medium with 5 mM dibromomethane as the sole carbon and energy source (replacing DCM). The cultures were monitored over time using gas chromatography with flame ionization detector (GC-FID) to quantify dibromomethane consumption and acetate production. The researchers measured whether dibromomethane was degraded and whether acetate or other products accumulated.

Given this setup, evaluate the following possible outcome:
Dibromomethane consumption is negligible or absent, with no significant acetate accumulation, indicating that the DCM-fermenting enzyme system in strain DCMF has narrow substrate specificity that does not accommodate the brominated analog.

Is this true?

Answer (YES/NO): YES